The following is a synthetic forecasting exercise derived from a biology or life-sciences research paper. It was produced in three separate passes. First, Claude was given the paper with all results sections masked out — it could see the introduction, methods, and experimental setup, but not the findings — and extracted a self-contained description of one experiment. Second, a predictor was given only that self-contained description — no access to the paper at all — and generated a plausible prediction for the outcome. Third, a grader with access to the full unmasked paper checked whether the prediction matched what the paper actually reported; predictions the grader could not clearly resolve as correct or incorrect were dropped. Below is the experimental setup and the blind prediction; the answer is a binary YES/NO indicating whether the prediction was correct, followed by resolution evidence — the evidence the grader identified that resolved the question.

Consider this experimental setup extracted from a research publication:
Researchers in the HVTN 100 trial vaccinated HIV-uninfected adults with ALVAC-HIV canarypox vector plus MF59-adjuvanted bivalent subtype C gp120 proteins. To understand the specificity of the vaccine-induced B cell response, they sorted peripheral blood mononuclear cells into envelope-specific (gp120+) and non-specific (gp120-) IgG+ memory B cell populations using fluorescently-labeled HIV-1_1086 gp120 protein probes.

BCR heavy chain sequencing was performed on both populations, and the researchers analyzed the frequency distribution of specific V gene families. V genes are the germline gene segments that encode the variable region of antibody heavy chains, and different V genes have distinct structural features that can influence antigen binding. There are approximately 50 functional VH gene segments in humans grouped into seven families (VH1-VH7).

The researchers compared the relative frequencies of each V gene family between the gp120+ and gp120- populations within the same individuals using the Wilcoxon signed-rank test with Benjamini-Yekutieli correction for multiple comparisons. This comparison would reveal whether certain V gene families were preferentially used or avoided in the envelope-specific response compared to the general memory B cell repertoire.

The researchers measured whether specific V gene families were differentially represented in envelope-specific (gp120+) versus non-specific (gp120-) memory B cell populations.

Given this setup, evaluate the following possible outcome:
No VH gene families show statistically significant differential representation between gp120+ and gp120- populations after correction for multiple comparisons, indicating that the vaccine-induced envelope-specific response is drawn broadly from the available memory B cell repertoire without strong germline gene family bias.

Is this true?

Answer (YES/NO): NO